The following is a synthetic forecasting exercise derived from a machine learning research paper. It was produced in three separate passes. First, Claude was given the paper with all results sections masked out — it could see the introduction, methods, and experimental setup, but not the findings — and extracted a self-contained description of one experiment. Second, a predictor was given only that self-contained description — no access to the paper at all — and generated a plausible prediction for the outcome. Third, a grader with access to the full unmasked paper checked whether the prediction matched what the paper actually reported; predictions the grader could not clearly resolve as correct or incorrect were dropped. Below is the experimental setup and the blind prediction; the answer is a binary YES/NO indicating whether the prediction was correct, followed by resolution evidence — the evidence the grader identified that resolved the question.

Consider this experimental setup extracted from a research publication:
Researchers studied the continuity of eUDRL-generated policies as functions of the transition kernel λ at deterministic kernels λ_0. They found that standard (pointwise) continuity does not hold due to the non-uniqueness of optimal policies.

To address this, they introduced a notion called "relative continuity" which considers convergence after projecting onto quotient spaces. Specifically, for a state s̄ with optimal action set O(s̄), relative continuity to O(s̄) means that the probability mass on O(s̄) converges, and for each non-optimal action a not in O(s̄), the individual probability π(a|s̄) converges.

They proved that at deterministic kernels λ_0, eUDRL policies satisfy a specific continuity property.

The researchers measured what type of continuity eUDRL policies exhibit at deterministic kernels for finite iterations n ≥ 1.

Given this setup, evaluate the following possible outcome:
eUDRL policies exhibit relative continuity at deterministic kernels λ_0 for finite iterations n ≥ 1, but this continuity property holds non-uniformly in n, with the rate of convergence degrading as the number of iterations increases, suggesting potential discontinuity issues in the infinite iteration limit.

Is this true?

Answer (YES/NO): NO